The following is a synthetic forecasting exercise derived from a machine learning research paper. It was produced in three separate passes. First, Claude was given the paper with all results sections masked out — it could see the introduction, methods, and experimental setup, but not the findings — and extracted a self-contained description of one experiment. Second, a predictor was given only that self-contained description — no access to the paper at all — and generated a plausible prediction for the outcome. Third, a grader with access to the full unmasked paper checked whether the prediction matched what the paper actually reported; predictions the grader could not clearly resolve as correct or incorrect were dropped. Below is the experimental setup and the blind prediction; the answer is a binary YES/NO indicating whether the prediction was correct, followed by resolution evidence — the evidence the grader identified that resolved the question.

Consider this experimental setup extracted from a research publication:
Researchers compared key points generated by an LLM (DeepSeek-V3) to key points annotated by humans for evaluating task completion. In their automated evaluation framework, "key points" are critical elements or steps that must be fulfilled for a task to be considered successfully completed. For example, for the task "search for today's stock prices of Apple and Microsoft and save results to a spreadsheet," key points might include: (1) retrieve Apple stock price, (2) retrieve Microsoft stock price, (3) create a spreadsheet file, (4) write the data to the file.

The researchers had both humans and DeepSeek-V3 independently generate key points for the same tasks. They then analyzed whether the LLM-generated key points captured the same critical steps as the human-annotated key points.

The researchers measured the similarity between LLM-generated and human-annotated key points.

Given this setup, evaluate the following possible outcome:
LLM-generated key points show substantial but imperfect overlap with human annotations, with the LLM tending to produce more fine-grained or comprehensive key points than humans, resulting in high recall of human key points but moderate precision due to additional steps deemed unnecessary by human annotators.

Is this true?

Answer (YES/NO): NO